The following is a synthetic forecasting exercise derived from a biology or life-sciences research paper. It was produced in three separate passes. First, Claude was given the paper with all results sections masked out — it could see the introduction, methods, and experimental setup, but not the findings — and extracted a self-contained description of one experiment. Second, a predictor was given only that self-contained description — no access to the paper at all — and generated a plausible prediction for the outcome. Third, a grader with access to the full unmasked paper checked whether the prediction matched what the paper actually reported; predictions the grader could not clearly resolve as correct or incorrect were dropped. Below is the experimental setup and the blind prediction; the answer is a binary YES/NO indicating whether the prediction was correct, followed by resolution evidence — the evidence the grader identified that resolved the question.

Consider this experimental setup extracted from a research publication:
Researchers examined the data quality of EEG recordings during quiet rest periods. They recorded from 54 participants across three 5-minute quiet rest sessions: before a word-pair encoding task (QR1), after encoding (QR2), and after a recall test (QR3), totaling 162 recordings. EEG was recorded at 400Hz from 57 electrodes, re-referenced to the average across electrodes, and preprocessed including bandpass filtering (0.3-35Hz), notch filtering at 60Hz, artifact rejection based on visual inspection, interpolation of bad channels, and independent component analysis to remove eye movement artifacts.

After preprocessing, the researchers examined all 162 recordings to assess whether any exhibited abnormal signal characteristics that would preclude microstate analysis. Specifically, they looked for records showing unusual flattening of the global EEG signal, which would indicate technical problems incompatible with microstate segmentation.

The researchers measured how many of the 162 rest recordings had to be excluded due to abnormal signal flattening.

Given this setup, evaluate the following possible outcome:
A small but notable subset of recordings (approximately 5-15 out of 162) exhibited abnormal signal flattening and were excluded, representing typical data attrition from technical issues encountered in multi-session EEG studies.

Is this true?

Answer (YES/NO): NO